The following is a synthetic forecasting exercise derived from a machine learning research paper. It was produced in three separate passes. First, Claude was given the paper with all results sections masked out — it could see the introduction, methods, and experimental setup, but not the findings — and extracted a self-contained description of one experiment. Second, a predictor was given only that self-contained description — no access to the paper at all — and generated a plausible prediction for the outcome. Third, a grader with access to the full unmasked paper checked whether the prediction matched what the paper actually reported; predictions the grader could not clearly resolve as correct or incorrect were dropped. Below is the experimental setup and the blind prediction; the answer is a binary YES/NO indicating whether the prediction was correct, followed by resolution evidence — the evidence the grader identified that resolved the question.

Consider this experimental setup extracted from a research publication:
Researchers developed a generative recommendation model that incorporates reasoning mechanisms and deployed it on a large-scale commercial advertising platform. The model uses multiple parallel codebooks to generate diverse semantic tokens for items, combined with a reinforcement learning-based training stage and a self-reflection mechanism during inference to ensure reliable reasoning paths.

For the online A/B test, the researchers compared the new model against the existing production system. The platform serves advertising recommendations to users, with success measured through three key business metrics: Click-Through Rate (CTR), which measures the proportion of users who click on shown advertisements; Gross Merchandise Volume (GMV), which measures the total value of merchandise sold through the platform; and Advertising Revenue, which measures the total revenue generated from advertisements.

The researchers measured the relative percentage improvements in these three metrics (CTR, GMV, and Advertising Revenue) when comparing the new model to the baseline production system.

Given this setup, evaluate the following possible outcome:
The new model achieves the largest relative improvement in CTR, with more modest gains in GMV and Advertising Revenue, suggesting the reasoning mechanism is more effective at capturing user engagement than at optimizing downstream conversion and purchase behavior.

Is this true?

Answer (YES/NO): NO